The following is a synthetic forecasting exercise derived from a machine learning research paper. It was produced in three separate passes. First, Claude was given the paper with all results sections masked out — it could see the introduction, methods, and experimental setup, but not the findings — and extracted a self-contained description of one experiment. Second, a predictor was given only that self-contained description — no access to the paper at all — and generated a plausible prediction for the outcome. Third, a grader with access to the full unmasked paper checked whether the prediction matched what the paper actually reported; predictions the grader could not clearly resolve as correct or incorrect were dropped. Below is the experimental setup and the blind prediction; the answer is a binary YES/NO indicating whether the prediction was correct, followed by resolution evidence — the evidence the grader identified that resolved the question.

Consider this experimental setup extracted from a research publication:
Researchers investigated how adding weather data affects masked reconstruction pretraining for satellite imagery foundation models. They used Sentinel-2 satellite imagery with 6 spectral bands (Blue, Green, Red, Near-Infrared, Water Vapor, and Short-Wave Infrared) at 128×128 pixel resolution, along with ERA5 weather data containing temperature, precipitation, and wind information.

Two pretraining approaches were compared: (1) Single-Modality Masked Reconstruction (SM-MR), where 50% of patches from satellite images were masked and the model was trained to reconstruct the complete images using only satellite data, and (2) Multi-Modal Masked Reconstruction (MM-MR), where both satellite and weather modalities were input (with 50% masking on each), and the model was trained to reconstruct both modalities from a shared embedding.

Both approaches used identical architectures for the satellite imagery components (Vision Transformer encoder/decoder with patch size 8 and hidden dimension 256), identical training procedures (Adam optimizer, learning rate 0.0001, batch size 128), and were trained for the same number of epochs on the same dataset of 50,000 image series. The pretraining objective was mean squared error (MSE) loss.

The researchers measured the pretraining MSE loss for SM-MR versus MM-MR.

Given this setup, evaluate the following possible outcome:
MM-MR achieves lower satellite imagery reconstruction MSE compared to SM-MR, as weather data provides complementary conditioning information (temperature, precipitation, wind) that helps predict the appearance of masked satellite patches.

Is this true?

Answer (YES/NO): YES